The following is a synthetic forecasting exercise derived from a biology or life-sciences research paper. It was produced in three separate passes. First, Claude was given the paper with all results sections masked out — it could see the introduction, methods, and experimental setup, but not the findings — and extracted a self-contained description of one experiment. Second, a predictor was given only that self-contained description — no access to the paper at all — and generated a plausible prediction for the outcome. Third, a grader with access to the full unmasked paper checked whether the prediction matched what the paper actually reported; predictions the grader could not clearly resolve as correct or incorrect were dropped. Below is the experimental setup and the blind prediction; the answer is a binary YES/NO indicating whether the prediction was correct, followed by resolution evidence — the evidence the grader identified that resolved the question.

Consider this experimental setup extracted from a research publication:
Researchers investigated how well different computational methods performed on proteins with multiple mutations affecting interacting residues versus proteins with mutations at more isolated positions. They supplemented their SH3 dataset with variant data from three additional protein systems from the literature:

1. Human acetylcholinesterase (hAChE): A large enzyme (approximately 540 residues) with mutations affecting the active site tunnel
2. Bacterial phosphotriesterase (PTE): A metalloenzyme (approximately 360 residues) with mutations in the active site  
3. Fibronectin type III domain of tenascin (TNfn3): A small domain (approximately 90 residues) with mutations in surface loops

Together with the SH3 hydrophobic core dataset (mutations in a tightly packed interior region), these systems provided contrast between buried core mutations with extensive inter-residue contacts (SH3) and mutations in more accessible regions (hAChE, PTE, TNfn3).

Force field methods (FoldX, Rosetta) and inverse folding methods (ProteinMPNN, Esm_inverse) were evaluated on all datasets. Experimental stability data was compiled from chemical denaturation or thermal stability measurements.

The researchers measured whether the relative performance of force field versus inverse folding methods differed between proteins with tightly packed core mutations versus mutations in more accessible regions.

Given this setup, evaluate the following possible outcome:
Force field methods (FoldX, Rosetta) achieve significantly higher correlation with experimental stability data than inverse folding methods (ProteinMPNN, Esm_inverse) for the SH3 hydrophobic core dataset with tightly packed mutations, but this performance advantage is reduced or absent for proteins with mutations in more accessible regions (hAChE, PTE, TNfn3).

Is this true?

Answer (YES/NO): NO